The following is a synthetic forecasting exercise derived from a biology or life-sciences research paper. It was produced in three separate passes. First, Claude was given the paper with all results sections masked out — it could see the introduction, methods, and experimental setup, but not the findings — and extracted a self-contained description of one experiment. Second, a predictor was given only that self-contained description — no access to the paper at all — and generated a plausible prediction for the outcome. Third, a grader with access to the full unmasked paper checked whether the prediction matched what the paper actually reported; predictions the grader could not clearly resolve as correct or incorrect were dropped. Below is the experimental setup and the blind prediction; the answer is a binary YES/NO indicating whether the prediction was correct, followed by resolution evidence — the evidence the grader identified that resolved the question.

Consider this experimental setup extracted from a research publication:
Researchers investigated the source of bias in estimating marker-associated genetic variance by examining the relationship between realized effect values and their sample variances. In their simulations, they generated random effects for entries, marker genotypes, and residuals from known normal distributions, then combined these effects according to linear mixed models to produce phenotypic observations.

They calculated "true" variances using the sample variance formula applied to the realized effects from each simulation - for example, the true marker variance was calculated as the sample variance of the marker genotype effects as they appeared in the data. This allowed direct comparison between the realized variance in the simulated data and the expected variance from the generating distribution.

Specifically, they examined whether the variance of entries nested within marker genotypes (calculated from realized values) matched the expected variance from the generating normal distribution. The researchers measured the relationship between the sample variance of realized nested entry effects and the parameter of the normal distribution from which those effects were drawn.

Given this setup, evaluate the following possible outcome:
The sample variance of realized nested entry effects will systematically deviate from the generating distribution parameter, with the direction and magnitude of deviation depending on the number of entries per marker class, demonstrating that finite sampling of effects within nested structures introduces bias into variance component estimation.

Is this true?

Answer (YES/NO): NO